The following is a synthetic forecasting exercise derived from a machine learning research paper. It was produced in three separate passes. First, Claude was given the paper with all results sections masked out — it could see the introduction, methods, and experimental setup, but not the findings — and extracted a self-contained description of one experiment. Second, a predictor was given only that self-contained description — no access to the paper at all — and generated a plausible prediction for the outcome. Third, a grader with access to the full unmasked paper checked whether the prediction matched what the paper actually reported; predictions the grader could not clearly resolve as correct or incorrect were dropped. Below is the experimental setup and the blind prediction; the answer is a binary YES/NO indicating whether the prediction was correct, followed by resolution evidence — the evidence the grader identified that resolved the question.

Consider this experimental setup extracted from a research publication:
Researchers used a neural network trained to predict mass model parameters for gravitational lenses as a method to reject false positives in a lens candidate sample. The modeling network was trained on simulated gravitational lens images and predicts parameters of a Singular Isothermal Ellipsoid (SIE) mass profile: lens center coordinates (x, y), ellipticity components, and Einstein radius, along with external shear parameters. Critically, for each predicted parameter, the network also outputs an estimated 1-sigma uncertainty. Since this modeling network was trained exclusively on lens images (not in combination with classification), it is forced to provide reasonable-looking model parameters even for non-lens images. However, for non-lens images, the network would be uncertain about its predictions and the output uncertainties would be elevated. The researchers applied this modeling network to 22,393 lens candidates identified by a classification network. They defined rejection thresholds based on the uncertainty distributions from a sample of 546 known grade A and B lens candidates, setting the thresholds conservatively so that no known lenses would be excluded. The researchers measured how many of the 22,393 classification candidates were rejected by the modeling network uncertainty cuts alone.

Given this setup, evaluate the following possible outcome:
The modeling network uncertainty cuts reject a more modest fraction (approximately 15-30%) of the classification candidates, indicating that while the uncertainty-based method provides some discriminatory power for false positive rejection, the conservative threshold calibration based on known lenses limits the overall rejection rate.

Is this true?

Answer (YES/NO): NO